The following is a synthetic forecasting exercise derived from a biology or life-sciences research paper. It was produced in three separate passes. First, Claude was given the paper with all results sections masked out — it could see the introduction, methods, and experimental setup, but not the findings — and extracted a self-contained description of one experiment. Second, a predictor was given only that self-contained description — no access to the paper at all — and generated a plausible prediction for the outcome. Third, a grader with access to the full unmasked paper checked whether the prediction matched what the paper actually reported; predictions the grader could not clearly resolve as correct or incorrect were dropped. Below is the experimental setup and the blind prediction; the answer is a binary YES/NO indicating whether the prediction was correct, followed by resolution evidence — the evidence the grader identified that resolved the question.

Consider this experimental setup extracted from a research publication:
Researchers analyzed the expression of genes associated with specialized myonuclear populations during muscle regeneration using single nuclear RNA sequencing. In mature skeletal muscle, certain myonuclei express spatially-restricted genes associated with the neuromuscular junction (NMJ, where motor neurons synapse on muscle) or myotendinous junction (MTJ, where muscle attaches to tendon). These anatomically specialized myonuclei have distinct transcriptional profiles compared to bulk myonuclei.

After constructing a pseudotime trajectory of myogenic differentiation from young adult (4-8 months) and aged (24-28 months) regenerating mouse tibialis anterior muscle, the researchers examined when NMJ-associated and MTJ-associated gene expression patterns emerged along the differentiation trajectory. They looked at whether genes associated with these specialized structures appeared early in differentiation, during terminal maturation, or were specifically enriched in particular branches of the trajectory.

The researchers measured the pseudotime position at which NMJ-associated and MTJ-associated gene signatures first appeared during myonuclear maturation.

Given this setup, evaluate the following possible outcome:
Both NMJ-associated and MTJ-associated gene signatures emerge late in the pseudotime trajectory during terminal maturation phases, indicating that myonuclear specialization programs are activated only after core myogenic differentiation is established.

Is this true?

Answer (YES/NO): YES